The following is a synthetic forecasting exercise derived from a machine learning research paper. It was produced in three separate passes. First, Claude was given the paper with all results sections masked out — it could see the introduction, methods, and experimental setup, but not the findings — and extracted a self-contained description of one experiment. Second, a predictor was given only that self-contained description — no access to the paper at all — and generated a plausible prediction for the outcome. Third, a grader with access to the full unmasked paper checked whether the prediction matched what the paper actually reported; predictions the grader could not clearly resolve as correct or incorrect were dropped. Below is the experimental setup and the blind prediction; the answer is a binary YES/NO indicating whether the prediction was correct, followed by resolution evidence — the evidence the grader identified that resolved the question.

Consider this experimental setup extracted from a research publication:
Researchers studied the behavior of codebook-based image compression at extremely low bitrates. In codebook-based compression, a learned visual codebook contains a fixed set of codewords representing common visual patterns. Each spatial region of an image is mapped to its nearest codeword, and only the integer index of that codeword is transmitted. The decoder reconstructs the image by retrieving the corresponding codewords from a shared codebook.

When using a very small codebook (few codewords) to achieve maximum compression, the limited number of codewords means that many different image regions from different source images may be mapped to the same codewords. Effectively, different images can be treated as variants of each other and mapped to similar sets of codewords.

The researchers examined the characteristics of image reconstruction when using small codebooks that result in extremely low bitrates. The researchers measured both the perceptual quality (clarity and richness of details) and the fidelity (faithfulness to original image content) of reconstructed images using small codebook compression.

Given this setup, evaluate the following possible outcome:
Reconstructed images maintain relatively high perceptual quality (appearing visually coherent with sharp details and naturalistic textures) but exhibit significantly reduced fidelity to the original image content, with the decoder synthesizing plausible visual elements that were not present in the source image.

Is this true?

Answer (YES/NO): YES